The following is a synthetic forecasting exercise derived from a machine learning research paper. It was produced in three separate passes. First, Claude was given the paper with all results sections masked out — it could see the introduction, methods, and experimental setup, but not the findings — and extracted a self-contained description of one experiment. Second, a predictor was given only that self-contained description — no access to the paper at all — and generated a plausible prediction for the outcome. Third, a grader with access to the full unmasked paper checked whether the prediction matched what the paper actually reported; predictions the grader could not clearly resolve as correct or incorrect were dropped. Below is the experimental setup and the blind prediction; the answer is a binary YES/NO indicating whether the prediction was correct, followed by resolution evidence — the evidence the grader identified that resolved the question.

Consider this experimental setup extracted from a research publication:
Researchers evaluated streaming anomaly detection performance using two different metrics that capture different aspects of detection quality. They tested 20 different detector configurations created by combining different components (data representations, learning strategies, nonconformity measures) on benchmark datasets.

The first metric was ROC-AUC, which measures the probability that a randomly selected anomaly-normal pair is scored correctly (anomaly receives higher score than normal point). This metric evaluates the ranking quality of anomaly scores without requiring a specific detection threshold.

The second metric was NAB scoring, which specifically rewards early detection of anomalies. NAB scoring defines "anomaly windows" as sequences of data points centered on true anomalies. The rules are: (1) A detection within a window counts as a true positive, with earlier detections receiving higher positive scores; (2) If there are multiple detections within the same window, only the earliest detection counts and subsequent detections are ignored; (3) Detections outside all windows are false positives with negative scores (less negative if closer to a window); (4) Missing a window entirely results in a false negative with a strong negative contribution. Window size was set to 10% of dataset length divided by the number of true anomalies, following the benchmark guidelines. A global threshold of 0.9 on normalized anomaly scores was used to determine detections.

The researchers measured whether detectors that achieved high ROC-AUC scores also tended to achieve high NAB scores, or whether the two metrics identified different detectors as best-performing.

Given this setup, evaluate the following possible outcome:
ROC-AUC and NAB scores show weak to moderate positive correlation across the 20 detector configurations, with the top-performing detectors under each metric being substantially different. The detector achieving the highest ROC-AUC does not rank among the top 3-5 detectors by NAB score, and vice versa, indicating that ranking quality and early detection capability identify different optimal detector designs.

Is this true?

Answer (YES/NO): NO